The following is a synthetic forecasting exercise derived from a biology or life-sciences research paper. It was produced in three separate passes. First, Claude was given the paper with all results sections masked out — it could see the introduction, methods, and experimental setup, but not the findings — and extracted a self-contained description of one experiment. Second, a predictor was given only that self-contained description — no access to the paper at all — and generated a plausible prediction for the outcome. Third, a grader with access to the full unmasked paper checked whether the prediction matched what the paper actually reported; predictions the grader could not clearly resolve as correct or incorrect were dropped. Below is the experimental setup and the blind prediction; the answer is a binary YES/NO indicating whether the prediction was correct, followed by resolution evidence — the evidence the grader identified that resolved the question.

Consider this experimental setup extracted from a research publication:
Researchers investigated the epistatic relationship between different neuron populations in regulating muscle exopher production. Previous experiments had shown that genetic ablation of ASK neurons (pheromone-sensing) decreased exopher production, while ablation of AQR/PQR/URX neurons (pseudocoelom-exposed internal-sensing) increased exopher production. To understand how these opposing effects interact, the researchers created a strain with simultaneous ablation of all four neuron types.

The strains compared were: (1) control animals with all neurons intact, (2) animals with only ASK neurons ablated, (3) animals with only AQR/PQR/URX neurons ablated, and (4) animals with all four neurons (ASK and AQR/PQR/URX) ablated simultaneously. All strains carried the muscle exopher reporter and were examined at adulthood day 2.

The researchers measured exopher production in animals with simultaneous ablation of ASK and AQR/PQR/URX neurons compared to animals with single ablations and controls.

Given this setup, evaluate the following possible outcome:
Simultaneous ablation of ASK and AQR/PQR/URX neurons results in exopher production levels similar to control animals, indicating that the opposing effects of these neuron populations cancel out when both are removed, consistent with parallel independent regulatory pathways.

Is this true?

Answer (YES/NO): YES